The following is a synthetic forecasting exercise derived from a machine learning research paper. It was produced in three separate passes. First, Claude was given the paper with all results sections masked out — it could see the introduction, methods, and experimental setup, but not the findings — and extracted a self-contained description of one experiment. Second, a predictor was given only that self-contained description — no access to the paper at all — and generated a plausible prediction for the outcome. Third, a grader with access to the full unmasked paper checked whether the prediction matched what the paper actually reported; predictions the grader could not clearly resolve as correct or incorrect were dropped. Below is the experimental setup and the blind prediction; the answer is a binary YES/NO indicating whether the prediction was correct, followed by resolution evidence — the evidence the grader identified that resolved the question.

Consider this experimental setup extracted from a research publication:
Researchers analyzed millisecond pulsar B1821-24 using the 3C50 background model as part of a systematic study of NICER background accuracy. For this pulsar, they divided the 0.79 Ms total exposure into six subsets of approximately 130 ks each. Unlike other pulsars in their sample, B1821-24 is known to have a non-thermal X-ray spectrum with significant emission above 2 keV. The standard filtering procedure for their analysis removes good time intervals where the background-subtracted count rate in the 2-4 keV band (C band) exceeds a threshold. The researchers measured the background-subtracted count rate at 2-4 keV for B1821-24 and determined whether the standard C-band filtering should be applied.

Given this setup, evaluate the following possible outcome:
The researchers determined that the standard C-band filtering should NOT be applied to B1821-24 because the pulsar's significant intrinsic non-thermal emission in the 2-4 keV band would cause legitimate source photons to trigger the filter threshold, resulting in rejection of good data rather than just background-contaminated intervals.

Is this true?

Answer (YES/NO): YES